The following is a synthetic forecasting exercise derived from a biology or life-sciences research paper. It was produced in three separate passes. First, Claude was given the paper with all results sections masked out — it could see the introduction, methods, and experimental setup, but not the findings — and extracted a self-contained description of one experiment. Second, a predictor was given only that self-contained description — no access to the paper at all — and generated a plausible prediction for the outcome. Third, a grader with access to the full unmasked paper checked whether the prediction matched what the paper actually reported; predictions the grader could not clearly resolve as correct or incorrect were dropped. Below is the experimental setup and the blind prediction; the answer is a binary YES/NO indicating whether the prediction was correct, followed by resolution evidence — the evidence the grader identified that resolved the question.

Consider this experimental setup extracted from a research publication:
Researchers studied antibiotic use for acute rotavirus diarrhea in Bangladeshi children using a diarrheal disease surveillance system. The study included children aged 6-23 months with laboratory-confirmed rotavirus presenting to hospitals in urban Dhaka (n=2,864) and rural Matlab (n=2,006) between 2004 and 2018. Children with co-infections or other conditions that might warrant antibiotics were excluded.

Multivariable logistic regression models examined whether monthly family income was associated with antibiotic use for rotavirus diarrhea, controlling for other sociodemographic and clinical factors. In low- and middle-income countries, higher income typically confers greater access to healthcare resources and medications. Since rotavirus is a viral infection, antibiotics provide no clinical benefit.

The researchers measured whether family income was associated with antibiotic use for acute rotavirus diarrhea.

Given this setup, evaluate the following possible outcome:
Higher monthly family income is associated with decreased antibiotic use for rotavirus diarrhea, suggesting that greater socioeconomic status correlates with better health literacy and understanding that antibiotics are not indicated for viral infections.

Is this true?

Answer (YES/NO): NO